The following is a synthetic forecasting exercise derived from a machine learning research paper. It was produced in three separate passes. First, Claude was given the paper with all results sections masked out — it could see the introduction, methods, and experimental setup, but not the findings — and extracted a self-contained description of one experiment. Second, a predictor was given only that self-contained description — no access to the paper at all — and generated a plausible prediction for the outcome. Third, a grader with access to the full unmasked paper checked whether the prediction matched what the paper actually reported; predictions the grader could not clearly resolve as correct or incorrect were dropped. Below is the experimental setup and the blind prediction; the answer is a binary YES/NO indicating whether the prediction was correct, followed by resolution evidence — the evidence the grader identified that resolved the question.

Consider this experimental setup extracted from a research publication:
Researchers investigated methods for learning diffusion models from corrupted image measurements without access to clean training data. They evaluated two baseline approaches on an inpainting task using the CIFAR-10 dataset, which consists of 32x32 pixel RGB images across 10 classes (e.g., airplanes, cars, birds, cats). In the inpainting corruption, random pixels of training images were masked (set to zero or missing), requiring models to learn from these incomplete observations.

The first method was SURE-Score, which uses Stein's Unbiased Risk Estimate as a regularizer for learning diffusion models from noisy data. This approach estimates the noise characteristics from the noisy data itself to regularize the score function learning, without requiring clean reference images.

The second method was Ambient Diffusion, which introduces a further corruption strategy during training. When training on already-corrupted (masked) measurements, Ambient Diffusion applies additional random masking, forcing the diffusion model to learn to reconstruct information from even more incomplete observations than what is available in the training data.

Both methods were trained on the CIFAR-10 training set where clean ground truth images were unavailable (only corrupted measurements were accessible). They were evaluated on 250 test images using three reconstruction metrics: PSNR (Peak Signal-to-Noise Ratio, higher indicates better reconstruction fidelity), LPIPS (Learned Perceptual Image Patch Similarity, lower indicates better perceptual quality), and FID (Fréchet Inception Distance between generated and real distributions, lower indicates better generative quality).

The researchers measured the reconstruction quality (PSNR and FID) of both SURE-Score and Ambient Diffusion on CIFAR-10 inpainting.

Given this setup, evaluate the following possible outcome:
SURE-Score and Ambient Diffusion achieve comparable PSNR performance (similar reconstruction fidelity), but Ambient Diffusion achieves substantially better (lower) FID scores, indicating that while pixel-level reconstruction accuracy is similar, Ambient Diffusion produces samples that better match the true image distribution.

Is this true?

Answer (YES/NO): NO